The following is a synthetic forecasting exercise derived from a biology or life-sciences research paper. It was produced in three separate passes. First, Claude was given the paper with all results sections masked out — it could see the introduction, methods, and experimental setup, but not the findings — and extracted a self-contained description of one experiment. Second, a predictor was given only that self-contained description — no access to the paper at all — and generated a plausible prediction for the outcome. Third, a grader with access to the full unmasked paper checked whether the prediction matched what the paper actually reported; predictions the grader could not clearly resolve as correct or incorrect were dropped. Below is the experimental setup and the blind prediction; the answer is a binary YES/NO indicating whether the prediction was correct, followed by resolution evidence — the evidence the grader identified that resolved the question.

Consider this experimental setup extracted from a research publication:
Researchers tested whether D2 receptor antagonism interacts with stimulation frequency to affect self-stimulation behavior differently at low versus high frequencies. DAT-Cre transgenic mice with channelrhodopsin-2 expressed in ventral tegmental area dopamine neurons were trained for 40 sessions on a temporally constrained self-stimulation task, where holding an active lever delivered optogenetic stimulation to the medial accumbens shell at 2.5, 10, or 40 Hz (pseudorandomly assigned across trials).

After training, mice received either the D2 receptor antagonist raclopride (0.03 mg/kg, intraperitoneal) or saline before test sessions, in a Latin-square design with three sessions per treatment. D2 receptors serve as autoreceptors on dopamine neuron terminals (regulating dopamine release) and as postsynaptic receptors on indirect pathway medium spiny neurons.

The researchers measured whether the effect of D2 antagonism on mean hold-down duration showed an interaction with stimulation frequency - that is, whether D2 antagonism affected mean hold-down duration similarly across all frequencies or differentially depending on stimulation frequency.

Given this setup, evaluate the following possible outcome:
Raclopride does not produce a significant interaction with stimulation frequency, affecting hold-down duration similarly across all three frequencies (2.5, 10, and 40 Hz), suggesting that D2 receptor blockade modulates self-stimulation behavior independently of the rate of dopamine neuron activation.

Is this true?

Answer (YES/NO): NO